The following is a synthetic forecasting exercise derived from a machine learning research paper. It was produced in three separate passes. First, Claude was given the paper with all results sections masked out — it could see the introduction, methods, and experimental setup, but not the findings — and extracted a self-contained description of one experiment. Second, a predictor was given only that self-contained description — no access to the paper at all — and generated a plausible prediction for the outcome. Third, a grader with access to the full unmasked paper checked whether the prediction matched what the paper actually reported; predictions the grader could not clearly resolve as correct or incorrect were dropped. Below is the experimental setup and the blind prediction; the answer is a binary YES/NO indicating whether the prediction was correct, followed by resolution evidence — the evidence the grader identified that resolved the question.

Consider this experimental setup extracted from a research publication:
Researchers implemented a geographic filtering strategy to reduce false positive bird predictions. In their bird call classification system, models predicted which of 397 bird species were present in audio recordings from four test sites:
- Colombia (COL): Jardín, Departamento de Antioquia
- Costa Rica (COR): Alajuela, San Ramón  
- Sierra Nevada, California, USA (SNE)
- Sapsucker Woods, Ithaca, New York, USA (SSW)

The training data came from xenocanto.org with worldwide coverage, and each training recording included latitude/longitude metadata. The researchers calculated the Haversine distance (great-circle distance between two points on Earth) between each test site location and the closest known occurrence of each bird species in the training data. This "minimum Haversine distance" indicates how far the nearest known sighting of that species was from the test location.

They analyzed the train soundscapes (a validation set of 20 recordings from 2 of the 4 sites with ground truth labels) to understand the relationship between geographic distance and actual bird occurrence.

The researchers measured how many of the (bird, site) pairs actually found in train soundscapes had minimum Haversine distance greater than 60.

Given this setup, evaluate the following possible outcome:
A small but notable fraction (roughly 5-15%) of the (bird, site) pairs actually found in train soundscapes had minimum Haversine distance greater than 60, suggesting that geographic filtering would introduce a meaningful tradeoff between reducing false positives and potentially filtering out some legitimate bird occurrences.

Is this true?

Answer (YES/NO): NO